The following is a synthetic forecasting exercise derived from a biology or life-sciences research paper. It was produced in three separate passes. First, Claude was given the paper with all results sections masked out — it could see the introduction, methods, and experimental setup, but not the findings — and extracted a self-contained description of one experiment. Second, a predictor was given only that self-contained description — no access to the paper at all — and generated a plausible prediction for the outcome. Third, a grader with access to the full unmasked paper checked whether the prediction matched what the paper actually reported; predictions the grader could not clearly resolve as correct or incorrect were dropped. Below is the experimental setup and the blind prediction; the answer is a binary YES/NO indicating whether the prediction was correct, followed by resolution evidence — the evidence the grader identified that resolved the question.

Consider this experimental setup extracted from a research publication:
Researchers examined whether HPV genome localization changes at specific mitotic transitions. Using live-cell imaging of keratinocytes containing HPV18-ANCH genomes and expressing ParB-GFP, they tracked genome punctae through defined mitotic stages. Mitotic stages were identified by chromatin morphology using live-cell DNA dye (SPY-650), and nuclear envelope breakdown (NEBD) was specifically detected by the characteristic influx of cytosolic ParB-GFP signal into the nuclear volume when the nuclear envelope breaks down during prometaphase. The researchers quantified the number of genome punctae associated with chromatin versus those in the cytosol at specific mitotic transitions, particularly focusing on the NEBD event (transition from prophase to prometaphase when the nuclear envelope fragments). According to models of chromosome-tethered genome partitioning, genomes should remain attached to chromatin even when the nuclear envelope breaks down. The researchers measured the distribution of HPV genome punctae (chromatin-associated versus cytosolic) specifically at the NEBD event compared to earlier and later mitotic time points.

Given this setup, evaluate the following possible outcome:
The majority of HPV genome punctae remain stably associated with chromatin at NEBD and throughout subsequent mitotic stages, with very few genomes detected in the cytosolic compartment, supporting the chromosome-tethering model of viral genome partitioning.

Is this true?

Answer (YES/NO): NO